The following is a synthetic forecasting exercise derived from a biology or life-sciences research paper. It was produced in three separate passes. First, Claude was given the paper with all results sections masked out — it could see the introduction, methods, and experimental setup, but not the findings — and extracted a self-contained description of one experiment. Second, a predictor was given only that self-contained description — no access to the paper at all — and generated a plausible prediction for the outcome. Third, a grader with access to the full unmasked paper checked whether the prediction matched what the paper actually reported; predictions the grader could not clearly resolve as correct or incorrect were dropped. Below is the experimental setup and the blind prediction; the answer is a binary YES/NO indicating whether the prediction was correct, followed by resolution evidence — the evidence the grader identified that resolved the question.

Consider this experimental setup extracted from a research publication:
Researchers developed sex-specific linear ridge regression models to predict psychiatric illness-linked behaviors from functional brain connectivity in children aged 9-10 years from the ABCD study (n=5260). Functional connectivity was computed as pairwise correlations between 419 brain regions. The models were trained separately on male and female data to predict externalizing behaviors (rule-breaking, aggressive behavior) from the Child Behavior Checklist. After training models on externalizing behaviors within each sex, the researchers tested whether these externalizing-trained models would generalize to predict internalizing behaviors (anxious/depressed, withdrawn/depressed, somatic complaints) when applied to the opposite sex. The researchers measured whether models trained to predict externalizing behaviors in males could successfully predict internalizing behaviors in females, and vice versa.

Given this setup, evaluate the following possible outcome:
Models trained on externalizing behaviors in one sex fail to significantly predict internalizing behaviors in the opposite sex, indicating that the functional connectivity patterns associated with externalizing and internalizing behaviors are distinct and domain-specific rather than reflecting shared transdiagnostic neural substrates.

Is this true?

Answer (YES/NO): NO